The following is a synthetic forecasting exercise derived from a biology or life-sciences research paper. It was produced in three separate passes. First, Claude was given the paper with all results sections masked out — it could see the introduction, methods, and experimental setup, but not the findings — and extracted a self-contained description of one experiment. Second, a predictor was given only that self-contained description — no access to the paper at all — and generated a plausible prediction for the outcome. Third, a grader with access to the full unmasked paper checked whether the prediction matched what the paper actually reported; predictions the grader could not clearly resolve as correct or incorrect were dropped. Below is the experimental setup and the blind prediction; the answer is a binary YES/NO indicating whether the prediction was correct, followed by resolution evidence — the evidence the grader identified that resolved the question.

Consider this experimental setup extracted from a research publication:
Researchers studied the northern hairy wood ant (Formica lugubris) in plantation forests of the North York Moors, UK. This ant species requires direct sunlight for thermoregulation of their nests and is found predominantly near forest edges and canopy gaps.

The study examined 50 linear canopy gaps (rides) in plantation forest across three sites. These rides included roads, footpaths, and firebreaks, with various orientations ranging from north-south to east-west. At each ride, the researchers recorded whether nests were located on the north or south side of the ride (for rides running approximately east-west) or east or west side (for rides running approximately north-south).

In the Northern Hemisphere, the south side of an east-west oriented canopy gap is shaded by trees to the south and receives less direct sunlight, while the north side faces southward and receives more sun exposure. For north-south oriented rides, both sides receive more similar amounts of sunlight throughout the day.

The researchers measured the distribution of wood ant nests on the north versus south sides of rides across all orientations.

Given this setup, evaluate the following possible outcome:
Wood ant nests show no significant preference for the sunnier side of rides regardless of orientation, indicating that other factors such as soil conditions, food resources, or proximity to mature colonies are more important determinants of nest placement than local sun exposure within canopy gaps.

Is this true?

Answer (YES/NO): NO